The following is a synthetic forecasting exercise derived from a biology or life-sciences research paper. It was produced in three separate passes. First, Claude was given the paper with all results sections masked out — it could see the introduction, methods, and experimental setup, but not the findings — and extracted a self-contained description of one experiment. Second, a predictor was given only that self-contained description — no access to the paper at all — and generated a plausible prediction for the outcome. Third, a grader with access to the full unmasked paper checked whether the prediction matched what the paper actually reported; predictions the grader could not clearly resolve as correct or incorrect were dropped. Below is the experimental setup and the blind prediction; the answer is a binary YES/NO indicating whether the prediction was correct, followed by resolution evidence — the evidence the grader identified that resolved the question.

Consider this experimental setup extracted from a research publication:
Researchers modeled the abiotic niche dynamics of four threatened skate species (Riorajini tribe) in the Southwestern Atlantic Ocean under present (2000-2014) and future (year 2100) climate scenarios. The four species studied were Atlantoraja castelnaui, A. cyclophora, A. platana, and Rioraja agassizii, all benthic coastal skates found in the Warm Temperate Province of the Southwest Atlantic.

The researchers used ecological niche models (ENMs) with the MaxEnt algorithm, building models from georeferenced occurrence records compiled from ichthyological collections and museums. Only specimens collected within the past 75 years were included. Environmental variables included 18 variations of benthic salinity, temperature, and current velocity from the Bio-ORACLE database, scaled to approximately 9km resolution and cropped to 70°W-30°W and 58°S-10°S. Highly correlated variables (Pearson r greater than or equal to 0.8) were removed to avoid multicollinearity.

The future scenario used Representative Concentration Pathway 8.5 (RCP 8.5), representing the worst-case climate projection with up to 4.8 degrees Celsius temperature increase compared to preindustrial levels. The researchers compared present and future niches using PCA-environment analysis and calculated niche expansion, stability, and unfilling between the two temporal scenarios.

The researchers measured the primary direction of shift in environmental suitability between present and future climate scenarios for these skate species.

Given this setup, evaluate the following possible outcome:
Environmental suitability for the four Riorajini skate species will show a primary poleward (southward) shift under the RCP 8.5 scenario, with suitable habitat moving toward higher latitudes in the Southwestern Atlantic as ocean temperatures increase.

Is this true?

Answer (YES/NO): NO